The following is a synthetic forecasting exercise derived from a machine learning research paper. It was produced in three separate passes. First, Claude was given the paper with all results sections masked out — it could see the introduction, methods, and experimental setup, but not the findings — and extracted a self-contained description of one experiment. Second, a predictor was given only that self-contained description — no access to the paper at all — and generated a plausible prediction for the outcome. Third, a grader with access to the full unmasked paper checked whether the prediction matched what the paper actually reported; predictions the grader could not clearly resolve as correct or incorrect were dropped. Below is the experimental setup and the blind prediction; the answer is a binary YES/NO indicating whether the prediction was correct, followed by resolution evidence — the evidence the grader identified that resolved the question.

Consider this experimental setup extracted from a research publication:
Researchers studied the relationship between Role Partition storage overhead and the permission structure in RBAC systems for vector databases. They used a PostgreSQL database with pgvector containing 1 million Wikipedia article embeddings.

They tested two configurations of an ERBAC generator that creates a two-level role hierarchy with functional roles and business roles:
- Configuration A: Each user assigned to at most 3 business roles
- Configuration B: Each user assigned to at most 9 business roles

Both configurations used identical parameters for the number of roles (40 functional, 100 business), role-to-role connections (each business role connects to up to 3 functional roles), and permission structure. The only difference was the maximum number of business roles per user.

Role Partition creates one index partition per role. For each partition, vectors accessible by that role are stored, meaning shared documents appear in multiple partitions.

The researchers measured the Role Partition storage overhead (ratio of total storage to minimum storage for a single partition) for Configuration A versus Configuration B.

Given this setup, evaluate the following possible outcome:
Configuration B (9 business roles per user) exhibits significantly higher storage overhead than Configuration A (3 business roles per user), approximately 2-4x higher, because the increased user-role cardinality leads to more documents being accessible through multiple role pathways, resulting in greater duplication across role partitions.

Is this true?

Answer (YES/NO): NO